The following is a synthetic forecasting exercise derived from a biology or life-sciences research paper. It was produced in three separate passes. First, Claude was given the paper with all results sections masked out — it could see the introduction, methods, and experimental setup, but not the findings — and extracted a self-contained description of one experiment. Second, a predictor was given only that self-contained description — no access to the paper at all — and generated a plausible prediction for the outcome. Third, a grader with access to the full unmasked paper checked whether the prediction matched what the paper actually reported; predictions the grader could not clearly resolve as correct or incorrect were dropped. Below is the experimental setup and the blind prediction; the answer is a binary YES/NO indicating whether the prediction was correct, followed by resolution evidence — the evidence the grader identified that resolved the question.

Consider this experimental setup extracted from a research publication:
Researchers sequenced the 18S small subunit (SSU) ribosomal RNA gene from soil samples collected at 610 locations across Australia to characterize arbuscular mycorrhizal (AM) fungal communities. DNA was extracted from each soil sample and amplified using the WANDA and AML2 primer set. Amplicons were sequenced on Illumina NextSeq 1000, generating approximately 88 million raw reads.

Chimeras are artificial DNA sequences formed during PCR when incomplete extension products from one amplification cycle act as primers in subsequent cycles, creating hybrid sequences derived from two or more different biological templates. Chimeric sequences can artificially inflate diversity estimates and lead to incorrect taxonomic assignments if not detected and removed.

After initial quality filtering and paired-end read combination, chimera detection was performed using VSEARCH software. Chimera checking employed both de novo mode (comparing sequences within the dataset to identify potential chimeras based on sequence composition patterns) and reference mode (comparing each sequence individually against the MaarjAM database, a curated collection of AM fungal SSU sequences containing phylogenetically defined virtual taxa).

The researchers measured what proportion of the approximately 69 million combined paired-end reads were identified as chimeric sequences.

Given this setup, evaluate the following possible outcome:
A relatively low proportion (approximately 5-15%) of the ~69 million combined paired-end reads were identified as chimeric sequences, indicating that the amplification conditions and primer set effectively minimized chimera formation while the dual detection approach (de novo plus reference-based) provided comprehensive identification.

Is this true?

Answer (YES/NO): NO